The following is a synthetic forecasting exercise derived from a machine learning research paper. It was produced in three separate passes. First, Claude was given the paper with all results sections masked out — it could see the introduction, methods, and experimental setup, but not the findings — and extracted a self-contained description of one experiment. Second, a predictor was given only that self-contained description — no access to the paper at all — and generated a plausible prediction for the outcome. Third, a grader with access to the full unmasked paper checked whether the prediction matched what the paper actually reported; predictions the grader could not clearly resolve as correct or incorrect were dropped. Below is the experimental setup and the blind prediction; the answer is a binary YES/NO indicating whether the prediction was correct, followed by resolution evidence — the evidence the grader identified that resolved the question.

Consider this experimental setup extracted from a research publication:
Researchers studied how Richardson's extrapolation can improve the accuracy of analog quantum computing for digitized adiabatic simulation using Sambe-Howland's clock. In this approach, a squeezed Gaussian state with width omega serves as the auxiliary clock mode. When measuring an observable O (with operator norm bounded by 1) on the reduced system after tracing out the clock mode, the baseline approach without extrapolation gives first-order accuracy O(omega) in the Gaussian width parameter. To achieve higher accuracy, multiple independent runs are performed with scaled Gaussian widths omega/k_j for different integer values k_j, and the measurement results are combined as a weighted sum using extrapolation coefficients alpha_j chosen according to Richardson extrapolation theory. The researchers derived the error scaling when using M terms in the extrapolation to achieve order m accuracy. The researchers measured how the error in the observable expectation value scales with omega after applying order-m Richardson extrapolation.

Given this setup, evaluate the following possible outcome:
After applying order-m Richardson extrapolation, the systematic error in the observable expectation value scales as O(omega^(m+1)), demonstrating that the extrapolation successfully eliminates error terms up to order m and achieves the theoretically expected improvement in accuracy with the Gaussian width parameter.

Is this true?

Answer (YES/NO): NO